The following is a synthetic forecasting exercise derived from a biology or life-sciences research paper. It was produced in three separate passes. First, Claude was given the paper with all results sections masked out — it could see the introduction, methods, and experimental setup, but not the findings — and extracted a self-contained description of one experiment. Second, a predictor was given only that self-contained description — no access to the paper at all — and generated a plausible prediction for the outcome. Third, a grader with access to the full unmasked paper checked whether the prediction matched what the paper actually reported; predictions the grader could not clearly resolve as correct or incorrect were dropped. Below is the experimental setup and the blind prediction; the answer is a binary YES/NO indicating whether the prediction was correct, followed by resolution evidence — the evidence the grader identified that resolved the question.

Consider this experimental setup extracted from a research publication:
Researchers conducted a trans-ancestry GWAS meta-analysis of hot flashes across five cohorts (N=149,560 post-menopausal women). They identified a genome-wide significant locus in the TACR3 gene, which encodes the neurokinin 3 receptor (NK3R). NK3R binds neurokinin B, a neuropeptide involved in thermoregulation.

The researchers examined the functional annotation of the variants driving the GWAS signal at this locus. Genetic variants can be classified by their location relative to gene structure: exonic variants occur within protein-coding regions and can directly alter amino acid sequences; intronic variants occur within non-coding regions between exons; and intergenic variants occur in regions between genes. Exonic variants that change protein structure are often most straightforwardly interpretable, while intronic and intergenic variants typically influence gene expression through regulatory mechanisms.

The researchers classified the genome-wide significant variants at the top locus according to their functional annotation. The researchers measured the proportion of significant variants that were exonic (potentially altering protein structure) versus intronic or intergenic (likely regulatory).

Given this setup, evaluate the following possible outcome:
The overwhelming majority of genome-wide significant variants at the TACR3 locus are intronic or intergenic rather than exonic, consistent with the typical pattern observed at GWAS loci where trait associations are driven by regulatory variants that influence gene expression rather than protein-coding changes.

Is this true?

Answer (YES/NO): YES